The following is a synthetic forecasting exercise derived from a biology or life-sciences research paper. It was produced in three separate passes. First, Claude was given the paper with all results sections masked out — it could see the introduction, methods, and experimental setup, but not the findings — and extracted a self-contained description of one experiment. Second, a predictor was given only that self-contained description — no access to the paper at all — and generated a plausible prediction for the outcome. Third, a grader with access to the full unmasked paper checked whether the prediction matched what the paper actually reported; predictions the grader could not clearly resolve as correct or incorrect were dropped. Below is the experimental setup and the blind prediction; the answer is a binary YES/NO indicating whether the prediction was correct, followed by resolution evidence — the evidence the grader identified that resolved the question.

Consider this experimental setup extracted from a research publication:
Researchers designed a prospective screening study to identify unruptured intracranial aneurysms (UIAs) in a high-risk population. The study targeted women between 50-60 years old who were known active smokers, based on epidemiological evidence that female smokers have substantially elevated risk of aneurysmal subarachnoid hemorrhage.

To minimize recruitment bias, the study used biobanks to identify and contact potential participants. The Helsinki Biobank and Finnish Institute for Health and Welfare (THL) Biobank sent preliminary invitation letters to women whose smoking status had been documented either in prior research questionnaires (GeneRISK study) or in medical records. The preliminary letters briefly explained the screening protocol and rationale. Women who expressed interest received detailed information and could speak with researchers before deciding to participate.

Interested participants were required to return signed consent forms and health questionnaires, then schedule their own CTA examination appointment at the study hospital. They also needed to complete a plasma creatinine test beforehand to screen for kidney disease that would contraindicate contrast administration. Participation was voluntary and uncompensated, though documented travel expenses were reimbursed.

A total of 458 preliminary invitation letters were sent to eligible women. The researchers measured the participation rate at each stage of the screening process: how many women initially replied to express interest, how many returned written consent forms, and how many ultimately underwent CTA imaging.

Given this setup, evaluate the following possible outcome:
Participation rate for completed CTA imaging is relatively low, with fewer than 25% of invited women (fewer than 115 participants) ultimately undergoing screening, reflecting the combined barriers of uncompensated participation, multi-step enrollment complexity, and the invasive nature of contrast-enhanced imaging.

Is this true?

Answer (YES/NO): YES